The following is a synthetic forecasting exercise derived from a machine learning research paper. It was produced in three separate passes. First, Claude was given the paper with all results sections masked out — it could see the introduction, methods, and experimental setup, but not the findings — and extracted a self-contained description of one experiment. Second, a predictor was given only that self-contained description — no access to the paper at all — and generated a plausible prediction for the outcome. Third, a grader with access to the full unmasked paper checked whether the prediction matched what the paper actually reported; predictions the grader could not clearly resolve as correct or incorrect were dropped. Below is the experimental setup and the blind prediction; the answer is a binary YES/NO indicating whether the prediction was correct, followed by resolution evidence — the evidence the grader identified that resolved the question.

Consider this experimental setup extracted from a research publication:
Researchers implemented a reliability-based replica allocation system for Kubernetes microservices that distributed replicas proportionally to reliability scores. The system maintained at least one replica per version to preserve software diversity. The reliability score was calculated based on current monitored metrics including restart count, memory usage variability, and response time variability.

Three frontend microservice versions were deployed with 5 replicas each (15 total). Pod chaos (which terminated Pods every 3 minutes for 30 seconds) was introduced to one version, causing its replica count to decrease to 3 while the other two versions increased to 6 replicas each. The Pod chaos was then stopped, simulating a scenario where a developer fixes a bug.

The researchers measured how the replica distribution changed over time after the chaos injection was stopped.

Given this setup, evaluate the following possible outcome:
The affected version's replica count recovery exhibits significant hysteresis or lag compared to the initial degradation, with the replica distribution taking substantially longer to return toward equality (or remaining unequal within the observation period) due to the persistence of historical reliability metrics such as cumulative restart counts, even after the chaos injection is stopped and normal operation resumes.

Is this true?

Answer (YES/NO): NO